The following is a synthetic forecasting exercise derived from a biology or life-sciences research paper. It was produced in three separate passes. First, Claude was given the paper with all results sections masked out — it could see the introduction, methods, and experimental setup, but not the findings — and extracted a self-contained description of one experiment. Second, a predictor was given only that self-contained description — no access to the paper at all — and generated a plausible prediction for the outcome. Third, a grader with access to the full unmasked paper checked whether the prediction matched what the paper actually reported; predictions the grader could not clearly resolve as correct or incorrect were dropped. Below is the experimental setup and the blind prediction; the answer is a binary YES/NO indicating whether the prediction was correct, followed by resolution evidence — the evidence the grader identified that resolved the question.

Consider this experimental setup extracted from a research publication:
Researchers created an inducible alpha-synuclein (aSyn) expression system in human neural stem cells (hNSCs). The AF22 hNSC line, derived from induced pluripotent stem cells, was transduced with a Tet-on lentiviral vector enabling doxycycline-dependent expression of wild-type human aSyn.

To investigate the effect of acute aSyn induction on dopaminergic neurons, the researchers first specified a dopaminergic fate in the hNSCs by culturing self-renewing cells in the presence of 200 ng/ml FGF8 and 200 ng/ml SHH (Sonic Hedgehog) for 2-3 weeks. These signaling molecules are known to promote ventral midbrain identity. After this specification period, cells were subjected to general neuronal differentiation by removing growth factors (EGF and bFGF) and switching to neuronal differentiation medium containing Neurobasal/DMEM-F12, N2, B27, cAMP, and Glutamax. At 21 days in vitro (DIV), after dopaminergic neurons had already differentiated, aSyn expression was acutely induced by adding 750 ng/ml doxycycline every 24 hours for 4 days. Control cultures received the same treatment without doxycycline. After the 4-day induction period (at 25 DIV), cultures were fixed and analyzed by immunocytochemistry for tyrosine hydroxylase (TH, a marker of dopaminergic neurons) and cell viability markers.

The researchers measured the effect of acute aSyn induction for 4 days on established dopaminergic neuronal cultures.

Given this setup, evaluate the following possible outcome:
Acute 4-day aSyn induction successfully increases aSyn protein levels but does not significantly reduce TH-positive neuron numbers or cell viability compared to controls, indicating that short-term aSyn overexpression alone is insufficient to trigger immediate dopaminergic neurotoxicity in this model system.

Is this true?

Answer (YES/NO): NO